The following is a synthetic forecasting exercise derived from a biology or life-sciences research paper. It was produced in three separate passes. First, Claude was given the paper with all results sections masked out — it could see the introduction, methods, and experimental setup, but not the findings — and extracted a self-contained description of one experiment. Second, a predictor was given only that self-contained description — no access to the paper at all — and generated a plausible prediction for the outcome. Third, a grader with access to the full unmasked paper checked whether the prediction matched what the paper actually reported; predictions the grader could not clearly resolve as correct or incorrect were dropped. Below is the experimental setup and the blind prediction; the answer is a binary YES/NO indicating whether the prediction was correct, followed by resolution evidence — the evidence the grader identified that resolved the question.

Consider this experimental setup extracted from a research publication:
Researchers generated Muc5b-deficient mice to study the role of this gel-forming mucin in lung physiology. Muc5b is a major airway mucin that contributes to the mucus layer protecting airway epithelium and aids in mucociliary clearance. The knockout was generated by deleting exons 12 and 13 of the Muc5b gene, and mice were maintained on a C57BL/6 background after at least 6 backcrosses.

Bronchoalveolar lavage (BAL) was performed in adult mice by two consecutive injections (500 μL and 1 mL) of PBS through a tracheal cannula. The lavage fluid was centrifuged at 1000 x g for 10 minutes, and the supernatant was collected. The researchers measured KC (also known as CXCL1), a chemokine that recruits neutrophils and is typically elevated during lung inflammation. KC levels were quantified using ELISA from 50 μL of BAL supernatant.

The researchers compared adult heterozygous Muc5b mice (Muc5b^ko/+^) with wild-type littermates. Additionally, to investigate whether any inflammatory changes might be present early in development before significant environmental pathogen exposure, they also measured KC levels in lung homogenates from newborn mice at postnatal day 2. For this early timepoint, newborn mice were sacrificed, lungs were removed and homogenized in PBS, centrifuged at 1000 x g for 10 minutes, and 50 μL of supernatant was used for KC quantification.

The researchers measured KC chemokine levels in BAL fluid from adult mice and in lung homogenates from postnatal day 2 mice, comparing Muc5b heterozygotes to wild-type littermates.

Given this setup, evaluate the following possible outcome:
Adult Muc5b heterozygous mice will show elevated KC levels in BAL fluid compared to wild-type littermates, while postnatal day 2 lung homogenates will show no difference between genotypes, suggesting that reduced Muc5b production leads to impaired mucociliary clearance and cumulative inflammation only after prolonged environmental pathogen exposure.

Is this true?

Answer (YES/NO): NO